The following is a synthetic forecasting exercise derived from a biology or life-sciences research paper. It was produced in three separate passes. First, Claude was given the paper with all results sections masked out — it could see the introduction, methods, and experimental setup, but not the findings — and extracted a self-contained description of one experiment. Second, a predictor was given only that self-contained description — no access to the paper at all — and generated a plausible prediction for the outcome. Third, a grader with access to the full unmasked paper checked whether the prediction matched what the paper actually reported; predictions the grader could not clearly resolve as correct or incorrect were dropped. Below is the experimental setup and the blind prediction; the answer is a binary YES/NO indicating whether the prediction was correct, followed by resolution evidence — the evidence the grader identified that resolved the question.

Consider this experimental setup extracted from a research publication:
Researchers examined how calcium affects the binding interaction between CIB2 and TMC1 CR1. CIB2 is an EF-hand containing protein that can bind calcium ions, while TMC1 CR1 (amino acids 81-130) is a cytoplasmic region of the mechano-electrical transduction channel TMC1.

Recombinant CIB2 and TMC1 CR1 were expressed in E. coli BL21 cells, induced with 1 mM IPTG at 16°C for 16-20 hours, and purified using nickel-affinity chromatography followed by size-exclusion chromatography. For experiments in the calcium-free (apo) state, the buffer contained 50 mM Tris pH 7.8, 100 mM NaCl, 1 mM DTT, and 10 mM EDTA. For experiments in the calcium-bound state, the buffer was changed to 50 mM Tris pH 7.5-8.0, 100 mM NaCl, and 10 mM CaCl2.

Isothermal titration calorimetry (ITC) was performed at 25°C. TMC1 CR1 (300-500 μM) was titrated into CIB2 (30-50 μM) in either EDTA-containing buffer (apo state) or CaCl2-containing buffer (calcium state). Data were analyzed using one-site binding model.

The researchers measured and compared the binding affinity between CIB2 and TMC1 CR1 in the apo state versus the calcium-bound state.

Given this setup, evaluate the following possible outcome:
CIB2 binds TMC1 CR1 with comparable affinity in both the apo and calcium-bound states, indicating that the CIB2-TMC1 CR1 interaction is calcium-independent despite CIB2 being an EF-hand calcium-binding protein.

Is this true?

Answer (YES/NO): NO